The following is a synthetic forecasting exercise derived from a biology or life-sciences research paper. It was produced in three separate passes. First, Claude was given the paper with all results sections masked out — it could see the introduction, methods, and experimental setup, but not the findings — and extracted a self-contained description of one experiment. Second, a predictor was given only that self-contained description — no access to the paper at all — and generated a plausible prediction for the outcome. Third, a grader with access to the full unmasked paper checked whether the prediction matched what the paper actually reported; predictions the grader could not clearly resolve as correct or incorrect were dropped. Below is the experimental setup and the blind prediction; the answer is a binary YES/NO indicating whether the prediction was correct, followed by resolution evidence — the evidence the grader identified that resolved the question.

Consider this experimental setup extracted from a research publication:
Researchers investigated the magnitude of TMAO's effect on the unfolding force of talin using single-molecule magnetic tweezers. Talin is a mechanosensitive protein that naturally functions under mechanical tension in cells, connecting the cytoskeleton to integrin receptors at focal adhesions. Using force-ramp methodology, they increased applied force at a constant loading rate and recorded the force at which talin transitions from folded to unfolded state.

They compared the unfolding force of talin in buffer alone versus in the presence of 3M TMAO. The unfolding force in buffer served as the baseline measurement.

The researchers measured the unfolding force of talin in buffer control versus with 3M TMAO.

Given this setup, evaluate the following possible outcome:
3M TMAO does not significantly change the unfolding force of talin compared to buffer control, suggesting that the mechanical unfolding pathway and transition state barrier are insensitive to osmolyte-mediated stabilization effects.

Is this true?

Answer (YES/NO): NO